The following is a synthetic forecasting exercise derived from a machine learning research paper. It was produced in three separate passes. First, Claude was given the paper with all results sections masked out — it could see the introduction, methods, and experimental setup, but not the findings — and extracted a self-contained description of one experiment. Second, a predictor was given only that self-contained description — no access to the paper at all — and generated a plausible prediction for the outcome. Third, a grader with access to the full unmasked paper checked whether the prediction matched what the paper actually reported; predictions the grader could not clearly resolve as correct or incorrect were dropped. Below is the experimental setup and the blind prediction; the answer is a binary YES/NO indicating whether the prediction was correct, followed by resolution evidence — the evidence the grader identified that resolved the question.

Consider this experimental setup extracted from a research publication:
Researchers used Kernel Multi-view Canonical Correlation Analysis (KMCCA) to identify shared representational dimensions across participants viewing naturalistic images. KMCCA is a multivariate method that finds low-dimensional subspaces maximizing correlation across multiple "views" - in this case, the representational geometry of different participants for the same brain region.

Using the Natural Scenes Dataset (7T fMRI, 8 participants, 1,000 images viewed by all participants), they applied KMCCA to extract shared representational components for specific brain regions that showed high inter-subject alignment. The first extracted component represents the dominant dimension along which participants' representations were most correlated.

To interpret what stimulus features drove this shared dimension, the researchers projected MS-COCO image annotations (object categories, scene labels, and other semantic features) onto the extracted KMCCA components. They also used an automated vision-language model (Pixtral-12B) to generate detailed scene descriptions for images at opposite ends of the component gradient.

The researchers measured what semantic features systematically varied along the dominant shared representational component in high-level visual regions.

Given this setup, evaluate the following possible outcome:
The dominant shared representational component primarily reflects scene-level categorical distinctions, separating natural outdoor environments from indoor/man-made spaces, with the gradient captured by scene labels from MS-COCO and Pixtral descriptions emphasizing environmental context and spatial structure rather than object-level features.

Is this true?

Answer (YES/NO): NO